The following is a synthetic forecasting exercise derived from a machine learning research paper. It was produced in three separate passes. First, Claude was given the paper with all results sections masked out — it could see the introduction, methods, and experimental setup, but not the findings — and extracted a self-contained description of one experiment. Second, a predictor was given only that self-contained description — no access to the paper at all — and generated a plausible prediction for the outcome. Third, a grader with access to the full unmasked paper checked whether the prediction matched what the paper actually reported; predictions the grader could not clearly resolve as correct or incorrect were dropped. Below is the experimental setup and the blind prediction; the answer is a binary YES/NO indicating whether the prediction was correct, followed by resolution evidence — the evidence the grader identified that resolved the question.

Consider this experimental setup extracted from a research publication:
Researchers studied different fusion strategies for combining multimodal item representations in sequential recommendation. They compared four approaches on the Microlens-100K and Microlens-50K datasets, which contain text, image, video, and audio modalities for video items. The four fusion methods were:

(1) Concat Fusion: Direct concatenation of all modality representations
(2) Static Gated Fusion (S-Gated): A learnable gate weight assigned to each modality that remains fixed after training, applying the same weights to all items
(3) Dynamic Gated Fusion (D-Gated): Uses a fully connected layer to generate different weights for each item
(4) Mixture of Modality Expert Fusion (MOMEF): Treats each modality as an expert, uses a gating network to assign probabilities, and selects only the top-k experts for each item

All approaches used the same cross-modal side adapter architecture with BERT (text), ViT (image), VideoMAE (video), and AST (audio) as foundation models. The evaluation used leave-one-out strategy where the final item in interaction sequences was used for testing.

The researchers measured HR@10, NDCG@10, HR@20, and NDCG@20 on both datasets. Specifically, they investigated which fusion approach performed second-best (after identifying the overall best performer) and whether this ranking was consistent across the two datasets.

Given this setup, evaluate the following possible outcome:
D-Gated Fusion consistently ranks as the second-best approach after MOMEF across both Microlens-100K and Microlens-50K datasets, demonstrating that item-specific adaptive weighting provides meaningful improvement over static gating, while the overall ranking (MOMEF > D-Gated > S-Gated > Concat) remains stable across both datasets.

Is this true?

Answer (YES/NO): NO